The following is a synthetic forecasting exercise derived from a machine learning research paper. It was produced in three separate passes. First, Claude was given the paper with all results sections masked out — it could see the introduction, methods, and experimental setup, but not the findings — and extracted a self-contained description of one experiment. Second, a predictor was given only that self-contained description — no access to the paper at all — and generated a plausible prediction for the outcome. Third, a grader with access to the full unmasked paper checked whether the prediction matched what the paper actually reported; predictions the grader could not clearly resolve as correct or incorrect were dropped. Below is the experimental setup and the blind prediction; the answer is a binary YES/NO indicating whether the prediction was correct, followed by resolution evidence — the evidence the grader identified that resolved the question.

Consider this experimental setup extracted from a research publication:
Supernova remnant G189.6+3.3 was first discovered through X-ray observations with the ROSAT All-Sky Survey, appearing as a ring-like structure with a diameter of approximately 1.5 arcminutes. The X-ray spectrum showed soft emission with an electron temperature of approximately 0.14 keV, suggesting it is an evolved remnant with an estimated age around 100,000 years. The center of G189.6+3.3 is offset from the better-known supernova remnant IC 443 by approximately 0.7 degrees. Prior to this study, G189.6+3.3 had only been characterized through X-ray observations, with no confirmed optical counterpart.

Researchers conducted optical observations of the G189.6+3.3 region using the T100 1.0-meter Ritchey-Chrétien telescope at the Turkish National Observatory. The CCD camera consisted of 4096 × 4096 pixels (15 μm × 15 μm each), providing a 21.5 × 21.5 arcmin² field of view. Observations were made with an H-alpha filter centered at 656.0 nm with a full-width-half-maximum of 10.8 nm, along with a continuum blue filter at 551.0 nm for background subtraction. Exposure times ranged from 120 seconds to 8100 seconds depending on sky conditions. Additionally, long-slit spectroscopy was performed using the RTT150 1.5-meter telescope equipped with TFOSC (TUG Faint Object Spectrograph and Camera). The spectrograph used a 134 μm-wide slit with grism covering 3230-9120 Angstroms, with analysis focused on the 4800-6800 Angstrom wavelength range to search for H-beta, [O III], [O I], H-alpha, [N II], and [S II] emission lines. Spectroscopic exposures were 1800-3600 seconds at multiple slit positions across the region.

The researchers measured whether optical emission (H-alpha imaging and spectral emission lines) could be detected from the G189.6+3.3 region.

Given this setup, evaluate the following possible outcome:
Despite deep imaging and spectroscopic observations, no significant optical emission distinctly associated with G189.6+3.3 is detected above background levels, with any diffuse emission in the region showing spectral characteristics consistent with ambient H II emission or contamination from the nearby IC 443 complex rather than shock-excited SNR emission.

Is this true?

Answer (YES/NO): NO